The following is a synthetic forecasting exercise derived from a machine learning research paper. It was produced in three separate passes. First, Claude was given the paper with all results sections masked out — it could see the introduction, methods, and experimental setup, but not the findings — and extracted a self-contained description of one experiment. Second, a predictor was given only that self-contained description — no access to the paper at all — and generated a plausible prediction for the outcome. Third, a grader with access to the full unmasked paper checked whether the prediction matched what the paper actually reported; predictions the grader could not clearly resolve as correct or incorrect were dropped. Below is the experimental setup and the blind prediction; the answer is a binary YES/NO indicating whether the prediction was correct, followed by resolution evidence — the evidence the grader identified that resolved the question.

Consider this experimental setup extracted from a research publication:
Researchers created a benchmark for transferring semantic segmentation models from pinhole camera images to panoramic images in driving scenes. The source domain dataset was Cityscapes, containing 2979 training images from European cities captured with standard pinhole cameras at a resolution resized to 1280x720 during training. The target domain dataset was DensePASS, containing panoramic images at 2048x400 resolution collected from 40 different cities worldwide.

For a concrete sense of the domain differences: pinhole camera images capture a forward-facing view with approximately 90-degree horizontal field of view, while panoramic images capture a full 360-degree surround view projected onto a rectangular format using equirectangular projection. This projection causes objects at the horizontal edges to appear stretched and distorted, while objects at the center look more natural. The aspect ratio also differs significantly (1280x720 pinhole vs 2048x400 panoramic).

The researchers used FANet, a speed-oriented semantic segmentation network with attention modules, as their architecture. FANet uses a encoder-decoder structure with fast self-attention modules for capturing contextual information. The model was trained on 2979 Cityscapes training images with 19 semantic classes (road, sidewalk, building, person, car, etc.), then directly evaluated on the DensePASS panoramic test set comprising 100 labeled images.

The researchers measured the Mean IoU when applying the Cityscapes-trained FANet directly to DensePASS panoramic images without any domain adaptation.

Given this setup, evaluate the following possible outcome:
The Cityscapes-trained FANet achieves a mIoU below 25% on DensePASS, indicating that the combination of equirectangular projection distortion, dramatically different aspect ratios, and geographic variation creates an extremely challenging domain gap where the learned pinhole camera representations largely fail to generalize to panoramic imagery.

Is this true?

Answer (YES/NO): NO